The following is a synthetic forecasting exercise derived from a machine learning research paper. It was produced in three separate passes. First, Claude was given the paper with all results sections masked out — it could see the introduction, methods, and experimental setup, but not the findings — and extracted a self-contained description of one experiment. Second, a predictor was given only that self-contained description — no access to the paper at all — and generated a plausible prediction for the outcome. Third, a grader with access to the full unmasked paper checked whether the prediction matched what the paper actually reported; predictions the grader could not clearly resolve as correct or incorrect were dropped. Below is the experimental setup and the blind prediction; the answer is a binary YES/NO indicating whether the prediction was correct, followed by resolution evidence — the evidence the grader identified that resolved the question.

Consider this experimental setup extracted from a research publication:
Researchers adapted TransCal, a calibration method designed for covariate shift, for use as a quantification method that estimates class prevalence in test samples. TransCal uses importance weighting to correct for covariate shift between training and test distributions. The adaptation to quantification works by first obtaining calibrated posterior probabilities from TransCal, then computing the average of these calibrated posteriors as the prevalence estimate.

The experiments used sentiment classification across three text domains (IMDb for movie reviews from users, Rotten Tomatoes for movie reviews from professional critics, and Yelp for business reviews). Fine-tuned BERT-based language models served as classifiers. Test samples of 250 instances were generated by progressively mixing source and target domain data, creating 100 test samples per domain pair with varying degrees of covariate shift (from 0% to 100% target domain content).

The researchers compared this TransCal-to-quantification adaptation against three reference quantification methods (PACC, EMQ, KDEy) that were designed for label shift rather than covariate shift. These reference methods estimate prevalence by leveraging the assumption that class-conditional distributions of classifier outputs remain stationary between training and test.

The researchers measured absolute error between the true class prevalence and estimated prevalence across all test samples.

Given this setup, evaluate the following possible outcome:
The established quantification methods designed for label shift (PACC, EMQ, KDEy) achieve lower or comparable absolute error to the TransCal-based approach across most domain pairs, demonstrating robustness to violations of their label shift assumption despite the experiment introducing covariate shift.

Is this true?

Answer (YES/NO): NO